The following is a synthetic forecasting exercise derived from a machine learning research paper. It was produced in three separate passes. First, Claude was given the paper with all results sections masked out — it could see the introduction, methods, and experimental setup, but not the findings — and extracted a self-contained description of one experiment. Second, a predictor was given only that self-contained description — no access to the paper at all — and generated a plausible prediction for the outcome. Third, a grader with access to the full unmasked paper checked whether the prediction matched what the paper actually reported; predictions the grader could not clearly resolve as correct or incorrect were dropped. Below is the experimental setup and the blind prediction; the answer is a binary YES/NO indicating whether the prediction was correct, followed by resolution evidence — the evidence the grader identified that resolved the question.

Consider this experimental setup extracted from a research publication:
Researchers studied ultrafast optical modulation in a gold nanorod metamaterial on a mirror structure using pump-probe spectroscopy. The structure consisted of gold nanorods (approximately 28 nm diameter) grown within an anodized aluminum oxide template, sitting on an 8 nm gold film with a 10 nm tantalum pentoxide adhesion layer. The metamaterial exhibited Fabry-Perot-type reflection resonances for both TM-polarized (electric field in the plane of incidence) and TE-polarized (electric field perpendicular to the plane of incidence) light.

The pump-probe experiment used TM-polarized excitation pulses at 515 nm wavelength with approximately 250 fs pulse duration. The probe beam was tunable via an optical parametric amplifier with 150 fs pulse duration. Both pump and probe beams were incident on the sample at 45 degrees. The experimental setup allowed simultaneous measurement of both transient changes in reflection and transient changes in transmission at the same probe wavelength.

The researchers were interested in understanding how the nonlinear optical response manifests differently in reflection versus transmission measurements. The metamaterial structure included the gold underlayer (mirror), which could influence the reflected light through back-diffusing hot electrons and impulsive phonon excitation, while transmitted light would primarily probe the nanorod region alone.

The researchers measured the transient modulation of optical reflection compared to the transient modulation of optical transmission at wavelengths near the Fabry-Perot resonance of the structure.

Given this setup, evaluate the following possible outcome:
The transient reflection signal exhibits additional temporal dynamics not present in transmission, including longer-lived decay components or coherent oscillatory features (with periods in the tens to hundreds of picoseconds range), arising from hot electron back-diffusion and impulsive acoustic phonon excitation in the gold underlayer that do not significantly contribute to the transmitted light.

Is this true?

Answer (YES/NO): YES